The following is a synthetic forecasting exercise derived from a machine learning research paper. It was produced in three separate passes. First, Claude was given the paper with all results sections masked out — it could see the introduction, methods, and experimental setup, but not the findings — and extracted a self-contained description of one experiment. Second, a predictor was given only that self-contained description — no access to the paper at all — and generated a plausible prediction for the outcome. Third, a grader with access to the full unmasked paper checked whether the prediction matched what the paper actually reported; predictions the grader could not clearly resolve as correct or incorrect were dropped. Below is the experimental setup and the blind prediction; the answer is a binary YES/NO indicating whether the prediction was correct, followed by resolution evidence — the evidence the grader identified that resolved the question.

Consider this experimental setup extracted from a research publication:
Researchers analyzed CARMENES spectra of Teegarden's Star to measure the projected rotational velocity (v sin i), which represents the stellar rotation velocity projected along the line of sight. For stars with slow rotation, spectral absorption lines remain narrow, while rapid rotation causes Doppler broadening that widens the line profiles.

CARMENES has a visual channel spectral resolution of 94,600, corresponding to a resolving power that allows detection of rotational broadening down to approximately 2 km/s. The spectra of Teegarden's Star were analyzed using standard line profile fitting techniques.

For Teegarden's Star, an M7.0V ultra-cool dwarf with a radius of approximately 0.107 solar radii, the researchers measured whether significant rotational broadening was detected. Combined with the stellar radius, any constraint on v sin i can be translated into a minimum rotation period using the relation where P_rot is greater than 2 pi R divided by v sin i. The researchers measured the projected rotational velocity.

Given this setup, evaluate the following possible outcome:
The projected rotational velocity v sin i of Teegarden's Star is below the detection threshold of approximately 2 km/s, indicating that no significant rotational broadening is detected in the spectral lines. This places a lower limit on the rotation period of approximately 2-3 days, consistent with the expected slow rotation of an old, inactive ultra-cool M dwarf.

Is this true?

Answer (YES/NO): YES